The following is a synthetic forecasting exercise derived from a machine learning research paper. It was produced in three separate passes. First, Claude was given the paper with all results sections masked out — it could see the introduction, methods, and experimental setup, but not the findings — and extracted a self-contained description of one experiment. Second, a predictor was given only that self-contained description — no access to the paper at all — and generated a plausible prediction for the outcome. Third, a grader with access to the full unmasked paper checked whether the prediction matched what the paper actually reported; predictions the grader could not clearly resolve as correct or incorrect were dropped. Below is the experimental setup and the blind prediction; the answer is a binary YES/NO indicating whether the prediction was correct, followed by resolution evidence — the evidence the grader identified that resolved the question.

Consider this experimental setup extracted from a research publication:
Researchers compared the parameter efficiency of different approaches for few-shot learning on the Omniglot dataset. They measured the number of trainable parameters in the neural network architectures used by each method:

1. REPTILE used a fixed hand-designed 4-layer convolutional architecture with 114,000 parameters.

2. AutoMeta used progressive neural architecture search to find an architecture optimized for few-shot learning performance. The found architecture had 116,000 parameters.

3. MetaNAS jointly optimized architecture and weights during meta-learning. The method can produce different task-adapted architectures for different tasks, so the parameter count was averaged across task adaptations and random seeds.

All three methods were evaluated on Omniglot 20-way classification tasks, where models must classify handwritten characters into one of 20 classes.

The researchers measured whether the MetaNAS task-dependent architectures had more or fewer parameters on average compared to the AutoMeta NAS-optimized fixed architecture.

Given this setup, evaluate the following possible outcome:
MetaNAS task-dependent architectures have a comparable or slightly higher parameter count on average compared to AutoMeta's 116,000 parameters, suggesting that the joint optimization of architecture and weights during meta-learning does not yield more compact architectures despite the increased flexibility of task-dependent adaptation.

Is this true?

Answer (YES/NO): NO